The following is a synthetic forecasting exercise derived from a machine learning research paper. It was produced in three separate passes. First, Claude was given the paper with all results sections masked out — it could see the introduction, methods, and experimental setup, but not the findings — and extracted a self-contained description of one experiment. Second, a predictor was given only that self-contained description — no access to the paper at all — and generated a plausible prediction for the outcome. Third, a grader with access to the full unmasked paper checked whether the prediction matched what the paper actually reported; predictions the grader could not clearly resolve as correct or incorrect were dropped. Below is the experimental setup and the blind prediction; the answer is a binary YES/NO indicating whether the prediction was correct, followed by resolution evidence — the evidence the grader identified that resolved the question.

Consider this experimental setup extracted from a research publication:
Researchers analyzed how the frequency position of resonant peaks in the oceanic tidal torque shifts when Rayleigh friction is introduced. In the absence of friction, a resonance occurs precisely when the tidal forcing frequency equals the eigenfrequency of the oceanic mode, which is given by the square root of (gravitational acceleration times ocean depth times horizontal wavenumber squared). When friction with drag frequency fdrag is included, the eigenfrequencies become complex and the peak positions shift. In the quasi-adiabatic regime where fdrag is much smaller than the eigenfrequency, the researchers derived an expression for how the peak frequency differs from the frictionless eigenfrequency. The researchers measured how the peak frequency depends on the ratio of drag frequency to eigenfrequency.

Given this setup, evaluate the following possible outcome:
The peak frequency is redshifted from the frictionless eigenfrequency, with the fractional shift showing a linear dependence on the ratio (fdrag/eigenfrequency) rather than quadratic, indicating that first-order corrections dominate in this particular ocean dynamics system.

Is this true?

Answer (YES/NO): NO